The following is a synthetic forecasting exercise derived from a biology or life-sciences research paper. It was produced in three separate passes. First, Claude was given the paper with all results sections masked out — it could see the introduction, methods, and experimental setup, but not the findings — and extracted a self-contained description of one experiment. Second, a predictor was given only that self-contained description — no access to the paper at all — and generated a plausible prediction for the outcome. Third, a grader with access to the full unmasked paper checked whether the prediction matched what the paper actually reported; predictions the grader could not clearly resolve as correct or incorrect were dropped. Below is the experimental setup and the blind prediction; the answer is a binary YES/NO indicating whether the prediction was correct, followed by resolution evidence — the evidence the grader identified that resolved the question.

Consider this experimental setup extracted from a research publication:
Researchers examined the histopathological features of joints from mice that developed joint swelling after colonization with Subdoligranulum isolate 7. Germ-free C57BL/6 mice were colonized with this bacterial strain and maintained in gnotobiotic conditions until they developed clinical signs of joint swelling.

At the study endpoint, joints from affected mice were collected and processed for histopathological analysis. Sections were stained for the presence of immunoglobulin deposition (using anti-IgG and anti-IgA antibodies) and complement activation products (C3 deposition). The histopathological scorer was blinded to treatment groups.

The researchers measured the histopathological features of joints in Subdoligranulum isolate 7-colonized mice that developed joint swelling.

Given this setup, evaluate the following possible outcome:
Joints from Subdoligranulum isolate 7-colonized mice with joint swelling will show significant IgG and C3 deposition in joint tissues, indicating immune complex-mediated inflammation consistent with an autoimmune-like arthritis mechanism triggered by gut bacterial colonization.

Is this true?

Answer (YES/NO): YES